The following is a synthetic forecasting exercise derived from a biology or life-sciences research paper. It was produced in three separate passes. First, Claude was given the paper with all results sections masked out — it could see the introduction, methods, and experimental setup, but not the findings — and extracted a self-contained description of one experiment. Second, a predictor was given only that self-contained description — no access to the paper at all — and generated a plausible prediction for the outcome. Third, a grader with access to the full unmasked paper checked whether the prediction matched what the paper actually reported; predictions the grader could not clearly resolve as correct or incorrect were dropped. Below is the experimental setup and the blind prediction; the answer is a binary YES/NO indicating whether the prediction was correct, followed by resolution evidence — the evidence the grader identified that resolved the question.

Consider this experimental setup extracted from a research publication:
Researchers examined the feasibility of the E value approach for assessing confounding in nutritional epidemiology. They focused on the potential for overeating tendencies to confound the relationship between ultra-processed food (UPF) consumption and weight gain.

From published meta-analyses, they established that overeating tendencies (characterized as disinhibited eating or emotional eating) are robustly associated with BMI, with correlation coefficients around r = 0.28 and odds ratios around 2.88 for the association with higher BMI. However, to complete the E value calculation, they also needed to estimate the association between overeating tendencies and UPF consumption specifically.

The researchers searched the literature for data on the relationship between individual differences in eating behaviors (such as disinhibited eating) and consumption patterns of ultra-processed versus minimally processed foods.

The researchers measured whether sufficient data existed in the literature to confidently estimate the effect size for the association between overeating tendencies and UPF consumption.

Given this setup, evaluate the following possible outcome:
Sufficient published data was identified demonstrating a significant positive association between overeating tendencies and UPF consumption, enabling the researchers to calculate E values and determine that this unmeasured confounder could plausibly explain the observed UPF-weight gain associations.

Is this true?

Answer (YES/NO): NO